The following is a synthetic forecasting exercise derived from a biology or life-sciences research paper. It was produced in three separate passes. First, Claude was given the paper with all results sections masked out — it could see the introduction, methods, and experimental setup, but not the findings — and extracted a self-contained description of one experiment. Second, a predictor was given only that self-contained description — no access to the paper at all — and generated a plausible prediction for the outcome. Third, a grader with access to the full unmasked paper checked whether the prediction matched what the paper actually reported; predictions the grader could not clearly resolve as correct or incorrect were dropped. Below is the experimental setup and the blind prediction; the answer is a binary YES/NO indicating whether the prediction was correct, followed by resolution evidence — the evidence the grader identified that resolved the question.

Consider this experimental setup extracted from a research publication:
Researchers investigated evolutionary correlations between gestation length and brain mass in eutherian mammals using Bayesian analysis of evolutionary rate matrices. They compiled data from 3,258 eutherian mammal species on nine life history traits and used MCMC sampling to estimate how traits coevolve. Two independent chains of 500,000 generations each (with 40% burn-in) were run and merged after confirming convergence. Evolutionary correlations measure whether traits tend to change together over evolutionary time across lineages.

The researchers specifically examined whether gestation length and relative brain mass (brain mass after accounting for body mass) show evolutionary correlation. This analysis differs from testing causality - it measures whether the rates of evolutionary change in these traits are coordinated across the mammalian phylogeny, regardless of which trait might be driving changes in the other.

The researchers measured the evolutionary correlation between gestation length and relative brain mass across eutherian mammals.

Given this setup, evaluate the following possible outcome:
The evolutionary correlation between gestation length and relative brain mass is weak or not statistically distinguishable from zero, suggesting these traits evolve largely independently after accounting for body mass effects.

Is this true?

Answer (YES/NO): NO